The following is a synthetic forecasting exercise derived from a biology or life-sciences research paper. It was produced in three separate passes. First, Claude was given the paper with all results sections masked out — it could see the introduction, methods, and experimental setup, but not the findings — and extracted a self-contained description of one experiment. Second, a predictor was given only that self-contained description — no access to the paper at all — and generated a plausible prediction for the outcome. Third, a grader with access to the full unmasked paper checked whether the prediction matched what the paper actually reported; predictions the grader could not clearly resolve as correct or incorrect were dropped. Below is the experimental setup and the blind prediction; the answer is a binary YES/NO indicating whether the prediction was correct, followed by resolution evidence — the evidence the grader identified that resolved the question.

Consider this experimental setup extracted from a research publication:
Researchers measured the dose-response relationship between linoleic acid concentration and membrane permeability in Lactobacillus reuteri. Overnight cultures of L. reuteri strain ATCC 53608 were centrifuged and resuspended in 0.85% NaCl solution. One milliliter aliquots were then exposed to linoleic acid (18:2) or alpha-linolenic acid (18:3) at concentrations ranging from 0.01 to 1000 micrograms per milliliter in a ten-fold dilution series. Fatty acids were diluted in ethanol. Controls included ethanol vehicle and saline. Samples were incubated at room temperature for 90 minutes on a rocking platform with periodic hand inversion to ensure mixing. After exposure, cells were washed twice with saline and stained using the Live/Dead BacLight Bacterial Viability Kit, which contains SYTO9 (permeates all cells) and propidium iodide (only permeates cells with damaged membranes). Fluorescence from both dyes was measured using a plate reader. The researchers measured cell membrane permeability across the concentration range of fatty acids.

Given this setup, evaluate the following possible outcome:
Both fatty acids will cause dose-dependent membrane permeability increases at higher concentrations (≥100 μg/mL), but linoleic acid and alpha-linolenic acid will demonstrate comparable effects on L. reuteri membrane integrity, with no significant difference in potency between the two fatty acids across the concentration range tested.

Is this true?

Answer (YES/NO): NO